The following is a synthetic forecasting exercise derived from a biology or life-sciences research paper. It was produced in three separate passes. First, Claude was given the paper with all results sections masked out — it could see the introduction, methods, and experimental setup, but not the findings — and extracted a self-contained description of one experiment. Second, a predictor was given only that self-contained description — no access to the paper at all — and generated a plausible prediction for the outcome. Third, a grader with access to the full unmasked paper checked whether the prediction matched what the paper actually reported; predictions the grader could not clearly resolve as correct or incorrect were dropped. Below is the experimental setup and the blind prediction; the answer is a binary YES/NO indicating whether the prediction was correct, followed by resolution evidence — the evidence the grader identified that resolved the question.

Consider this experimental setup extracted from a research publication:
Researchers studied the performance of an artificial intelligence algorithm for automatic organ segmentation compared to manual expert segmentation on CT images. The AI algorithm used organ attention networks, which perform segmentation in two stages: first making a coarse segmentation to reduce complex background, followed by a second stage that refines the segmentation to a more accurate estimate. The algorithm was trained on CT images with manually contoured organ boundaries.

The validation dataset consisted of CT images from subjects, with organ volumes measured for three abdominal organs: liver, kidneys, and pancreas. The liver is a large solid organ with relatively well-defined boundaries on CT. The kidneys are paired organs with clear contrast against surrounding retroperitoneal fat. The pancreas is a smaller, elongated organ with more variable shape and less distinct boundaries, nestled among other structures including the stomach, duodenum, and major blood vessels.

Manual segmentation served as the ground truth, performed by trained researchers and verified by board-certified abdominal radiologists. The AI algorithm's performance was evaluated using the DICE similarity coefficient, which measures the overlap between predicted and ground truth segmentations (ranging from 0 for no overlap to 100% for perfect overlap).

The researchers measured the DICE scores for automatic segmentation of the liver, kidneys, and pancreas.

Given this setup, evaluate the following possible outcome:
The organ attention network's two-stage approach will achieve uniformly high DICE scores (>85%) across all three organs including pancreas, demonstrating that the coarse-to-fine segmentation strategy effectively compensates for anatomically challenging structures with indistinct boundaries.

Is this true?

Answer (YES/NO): YES